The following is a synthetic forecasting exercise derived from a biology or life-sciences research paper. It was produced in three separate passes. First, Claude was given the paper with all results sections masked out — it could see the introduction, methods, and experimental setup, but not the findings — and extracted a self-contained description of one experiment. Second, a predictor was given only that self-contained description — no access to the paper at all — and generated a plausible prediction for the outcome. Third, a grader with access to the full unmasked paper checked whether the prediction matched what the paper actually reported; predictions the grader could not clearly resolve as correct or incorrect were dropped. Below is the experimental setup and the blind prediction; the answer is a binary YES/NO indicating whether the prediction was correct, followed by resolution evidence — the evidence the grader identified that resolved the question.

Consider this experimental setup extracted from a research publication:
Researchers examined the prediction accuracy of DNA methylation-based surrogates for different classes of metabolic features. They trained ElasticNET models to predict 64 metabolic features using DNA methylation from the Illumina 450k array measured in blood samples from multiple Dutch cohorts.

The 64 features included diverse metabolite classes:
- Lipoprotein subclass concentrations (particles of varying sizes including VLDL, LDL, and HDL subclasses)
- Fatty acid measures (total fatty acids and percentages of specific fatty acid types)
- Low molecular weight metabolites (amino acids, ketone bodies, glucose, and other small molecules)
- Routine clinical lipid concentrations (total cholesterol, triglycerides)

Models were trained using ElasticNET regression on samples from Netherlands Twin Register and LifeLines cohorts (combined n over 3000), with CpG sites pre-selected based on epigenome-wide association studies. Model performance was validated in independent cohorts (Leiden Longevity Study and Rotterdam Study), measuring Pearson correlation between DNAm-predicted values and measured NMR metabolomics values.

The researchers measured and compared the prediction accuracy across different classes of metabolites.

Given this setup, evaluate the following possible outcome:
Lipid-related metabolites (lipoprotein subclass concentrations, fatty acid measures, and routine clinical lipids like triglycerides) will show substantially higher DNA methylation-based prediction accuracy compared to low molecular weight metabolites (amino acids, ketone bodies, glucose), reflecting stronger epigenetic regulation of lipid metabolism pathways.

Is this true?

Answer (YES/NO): NO